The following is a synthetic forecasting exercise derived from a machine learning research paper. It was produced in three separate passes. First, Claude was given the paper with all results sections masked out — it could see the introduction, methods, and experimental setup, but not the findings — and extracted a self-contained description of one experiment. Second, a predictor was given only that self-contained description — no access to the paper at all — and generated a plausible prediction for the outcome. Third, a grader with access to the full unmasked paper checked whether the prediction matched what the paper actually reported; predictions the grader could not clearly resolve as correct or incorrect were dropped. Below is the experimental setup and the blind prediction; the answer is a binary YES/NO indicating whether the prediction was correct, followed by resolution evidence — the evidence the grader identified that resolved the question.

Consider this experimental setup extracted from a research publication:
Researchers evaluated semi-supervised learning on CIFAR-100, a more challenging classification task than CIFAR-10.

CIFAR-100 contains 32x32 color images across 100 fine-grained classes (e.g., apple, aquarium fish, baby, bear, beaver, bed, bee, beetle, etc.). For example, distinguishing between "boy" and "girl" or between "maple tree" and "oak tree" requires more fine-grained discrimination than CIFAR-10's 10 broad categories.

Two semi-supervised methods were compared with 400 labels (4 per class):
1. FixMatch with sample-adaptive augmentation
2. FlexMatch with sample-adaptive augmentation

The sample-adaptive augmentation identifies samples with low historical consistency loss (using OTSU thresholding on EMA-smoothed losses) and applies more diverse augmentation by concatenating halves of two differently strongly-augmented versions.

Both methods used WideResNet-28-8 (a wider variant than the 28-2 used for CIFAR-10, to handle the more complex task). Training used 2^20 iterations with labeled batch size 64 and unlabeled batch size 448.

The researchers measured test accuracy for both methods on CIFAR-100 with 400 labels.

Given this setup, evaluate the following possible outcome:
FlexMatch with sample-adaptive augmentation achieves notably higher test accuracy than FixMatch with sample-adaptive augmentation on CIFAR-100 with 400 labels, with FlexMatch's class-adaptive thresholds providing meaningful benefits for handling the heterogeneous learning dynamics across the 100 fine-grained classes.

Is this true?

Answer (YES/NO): YES